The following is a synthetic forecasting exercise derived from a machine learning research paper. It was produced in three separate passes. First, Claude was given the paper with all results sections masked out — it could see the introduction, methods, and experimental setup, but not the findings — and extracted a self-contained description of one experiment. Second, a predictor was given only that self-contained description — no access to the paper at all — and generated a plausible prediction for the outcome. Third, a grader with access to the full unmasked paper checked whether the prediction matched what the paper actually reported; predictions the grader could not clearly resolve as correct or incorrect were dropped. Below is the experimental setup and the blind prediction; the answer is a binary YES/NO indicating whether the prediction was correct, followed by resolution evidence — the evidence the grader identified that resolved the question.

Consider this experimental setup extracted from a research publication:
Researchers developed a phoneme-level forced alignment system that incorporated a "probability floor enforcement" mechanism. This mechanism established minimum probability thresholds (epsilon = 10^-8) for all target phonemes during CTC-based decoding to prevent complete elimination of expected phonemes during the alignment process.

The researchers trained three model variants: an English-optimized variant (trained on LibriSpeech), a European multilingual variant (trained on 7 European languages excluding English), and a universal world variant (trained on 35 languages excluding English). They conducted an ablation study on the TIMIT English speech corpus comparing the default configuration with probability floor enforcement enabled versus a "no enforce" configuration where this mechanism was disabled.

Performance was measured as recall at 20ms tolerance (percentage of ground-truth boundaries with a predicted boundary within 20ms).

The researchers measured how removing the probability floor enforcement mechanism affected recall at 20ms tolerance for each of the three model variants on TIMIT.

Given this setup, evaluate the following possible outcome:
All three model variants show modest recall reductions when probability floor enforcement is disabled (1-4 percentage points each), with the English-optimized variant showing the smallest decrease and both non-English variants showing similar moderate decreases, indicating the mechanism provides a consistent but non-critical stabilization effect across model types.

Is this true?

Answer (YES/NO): NO